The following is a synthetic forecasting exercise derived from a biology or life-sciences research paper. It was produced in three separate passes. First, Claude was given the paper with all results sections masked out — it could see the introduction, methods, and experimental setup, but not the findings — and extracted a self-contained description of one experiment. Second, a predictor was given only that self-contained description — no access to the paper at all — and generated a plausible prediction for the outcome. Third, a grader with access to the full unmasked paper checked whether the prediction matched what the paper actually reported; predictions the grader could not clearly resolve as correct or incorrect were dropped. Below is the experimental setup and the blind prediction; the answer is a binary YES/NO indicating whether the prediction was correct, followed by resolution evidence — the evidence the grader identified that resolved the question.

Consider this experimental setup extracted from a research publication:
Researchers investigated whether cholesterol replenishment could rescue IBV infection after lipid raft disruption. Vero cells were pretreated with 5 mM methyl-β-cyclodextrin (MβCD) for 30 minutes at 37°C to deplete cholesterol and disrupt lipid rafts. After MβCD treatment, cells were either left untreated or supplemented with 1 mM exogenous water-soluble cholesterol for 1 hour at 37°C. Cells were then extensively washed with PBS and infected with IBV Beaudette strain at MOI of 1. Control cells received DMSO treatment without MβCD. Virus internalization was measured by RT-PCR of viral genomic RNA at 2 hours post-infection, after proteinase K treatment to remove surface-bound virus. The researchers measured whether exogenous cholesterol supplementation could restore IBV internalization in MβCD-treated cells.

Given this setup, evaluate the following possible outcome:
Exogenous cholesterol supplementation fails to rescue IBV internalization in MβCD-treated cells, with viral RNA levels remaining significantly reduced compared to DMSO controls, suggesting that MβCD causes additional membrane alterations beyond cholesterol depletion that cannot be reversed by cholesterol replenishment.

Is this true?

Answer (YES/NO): NO